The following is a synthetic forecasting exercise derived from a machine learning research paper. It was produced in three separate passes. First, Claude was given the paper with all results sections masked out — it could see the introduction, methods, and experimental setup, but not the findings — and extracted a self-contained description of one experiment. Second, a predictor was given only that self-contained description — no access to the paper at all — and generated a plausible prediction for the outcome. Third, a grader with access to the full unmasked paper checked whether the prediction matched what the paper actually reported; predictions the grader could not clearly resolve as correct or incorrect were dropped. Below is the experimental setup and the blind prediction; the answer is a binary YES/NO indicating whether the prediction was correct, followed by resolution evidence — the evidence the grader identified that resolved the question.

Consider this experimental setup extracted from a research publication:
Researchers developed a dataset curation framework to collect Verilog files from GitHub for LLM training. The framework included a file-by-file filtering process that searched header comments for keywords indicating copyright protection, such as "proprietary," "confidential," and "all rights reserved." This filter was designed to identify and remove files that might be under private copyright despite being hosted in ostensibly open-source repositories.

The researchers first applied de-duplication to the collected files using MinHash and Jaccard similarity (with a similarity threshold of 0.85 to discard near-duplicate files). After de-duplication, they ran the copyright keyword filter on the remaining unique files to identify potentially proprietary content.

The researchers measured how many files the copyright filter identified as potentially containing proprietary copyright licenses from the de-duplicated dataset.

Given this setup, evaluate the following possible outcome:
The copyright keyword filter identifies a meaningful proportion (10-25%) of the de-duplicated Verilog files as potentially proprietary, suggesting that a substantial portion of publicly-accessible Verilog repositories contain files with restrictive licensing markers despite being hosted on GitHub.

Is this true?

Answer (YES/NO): NO